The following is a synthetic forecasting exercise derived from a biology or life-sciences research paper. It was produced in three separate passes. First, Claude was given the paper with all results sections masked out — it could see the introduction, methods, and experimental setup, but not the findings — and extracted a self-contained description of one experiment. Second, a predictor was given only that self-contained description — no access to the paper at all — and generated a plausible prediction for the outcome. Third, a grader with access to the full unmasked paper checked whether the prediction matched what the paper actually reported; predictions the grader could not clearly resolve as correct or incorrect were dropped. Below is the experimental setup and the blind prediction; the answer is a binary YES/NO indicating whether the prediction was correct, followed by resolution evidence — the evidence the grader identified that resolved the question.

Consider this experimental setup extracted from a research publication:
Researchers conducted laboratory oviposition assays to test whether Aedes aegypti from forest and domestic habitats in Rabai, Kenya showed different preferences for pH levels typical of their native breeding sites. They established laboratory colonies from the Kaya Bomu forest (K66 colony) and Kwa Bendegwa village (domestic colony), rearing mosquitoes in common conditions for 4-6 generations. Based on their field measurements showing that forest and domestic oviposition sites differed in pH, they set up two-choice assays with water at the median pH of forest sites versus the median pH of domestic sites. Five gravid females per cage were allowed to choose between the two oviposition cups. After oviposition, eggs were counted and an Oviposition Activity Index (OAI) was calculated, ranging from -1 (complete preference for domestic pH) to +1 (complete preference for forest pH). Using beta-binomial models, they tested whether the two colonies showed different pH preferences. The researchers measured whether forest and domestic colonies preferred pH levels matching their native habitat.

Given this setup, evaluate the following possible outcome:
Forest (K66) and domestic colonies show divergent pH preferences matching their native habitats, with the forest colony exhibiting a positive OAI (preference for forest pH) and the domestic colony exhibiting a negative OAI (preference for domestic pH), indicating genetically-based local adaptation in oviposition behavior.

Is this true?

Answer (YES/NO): NO